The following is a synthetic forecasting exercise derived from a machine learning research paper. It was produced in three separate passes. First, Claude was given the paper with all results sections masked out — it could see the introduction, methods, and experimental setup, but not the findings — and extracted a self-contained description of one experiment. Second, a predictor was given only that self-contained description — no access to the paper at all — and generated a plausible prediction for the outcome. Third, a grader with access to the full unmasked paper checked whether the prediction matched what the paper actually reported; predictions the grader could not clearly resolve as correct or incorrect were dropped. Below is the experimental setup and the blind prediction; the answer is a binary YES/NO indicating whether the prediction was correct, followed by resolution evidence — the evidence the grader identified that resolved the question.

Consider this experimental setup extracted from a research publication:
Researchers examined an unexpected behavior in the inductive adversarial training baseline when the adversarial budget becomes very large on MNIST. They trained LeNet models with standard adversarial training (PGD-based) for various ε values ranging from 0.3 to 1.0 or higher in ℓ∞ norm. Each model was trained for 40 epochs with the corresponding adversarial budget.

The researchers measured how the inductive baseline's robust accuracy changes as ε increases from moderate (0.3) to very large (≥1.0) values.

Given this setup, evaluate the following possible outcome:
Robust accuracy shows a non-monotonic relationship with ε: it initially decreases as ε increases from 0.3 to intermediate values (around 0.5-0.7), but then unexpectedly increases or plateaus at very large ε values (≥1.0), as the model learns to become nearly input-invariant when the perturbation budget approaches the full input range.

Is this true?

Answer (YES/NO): YES